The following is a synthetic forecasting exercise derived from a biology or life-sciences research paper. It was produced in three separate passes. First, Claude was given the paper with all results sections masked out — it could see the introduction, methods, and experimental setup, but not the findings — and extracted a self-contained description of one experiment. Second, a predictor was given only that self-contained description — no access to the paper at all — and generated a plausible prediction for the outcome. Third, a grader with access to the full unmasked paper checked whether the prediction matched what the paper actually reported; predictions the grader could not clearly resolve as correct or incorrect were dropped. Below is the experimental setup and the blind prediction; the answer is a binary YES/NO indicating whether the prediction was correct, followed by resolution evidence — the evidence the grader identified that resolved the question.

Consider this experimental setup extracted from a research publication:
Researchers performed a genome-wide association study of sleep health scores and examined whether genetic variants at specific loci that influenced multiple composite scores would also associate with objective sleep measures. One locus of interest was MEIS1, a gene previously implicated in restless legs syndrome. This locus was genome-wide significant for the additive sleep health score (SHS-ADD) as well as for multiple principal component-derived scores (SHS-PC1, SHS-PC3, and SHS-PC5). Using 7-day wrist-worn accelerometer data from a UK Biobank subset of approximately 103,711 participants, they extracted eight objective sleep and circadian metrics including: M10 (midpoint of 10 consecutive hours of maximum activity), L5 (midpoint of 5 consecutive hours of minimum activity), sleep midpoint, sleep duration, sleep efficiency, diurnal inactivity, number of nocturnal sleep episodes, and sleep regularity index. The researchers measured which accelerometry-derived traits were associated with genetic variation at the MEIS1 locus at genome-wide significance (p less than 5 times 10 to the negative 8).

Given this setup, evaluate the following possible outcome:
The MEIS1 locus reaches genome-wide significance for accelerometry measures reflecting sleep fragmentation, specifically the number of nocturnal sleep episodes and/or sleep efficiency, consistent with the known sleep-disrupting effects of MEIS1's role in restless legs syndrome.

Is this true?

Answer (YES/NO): YES